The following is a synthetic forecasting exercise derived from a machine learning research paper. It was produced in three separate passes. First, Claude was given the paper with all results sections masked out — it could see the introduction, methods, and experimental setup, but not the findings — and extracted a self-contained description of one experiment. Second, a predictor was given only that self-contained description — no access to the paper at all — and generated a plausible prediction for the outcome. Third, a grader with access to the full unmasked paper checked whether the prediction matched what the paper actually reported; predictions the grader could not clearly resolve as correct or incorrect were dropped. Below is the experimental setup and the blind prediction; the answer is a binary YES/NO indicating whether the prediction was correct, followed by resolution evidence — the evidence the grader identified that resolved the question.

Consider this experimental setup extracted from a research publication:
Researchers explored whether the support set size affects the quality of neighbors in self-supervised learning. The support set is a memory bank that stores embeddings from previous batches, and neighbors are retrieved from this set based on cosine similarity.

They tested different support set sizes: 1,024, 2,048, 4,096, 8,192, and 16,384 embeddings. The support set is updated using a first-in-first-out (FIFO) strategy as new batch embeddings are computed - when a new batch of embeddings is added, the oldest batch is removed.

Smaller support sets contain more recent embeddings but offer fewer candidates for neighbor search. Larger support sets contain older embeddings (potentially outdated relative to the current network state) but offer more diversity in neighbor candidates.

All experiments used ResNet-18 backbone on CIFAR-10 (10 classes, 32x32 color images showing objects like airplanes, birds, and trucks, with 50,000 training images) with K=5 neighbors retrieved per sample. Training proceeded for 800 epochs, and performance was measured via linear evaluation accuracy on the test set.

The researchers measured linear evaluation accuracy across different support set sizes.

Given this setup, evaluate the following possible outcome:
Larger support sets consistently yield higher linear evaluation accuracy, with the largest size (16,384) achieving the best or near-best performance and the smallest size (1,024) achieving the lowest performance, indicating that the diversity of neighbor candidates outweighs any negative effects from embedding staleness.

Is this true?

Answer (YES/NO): NO